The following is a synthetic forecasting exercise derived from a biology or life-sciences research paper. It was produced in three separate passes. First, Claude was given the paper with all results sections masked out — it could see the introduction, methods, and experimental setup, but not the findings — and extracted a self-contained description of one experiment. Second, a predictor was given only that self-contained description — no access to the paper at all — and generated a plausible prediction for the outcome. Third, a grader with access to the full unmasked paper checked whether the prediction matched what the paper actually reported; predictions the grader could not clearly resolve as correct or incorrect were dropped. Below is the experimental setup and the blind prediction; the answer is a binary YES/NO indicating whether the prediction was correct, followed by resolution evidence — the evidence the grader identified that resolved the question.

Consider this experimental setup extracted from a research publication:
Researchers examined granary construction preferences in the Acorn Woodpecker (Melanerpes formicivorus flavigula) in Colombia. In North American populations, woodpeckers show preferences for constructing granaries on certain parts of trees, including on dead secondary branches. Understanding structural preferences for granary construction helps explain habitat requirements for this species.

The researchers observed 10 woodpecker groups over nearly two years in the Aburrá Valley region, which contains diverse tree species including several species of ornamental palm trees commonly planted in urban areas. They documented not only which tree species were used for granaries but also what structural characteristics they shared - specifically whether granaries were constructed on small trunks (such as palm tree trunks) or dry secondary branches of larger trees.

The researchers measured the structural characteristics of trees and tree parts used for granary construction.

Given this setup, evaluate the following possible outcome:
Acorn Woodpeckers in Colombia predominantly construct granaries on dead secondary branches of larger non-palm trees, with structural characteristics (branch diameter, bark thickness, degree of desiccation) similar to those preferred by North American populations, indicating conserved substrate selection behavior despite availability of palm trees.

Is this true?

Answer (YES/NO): NO